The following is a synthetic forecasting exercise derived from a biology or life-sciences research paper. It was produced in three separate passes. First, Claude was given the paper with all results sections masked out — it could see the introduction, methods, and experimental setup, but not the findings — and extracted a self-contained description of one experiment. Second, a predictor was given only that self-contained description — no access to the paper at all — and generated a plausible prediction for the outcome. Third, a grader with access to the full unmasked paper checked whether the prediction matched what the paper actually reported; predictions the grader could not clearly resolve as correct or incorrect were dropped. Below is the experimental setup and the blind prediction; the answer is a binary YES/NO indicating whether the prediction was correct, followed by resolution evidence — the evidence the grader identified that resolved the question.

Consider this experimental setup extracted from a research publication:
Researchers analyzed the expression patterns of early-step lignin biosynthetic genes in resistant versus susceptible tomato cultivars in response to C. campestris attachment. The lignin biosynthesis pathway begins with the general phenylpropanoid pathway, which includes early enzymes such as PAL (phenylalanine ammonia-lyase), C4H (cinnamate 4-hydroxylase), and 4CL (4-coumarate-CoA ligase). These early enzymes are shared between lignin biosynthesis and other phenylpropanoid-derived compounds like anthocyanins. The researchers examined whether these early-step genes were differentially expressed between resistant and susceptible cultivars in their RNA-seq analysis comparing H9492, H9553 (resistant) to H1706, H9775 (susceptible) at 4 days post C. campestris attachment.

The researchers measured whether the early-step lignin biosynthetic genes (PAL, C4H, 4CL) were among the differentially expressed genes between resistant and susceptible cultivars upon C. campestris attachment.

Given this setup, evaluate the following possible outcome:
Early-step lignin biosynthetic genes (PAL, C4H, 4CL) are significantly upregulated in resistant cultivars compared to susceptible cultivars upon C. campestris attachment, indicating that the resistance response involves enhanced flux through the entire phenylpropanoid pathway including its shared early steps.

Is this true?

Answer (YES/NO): NO